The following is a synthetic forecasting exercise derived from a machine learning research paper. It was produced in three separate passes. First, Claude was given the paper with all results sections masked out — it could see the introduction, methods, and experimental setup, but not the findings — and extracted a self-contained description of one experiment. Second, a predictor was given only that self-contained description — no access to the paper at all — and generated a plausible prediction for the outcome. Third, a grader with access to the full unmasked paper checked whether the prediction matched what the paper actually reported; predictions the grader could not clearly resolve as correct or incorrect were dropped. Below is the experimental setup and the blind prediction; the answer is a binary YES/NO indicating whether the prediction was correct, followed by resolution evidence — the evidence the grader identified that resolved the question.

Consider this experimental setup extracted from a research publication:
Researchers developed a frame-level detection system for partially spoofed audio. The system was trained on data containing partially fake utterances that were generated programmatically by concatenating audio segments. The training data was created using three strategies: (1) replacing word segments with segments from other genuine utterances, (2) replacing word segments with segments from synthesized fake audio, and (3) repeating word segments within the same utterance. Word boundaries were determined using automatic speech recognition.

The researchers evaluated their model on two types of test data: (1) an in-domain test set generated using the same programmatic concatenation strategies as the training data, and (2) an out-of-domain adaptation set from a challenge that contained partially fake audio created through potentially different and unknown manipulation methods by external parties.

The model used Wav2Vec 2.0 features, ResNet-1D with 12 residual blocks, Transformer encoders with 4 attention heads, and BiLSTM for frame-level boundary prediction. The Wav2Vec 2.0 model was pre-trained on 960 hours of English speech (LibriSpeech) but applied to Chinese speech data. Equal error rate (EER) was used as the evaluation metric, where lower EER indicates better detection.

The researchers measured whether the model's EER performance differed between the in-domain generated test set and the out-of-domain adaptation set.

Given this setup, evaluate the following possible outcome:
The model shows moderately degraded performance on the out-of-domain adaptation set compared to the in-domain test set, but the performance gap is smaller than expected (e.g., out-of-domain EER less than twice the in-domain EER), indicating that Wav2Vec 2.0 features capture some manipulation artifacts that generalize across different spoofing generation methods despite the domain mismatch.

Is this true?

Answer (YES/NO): NO